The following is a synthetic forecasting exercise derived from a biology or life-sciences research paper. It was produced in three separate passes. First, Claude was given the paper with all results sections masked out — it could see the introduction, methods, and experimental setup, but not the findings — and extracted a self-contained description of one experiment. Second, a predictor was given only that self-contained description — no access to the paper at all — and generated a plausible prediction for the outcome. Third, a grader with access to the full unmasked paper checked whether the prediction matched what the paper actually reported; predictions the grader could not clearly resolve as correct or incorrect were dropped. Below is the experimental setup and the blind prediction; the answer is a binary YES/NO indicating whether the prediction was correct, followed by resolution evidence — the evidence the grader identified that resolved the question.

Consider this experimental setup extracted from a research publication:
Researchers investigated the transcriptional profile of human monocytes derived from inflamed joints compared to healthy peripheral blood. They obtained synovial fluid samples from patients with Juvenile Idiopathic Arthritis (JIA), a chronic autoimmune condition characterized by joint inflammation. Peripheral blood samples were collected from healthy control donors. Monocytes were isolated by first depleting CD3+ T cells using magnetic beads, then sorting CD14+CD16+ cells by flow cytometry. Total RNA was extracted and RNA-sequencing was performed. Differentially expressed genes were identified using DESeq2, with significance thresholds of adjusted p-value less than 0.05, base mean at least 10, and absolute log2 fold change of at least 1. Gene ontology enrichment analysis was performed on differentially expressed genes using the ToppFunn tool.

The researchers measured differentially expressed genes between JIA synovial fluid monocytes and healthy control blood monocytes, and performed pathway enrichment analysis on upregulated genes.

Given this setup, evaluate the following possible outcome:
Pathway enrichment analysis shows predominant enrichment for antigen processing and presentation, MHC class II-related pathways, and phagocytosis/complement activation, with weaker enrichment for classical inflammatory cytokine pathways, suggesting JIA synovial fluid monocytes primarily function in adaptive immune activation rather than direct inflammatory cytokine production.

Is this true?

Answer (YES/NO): NO